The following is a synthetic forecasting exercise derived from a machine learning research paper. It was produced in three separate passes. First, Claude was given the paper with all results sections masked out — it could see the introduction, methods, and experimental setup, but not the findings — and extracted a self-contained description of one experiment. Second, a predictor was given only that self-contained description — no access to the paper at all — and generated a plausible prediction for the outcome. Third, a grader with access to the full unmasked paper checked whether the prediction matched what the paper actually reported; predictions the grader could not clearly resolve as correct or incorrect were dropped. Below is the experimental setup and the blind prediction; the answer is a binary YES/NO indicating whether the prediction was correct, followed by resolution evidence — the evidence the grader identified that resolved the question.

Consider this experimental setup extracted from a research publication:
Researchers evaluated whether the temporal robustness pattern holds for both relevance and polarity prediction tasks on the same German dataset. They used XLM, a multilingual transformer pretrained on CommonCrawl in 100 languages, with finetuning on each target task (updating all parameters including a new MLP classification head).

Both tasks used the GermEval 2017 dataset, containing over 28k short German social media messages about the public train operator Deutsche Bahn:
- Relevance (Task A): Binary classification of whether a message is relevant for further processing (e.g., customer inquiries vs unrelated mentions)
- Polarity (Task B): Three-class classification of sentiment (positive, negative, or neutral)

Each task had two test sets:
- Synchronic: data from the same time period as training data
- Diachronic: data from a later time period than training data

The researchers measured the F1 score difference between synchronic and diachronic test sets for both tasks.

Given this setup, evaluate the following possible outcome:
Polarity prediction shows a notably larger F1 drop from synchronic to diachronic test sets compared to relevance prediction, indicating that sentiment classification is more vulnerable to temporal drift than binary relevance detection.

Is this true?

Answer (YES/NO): YES